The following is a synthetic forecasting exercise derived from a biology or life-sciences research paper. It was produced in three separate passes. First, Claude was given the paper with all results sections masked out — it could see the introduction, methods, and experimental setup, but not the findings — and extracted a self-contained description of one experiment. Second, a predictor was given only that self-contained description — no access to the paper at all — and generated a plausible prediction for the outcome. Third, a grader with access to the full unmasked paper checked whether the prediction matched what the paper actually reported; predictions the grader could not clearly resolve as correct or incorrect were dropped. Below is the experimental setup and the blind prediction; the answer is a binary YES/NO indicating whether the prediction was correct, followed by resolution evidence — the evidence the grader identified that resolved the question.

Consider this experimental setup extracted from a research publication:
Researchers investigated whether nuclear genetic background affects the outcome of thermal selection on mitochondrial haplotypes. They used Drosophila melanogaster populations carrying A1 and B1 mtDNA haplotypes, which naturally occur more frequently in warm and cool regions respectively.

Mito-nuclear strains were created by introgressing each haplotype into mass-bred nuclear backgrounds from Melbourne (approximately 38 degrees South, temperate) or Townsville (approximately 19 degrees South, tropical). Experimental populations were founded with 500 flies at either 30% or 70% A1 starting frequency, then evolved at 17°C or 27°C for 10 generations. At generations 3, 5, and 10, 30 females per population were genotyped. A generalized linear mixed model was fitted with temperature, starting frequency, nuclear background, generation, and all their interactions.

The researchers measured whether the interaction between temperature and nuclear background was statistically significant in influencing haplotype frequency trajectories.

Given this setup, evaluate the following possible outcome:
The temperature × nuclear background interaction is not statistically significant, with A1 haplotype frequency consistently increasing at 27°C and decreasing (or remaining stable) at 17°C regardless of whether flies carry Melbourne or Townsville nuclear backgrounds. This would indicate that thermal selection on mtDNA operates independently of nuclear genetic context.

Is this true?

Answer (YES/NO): NO